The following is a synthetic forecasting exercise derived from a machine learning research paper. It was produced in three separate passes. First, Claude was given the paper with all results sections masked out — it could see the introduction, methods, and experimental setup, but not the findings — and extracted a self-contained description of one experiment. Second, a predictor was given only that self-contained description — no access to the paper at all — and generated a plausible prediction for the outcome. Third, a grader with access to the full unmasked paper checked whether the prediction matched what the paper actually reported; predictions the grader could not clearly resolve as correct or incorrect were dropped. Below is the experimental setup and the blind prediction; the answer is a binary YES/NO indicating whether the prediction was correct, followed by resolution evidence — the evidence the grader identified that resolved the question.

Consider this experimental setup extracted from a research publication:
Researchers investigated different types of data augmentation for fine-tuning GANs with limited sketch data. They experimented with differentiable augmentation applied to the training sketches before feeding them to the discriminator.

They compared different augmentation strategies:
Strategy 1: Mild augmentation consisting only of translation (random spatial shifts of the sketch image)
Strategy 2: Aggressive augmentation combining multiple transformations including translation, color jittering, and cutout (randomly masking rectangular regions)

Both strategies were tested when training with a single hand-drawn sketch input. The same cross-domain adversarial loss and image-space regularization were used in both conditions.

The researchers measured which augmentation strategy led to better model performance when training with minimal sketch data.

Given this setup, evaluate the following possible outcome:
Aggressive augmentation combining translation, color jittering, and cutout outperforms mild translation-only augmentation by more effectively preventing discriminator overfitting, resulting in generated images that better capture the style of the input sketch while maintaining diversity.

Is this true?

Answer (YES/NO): NO